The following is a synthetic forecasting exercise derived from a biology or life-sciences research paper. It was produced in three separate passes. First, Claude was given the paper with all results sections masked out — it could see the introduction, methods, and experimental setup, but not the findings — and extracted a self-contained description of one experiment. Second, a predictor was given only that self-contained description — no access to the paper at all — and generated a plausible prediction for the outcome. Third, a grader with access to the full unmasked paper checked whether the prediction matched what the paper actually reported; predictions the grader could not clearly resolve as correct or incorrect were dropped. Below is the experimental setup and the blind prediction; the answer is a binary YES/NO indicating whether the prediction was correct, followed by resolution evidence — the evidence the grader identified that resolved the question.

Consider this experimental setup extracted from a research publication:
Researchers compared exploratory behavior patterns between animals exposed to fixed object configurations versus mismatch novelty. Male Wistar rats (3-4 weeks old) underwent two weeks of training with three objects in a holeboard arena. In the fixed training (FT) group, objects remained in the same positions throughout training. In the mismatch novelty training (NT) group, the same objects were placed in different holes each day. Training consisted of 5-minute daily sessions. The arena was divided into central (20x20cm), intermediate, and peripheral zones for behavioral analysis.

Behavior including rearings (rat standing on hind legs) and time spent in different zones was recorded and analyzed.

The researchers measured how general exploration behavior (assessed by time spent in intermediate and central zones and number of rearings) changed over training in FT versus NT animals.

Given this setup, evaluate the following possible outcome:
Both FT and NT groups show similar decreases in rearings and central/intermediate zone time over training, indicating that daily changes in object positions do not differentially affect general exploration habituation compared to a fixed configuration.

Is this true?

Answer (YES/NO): NO